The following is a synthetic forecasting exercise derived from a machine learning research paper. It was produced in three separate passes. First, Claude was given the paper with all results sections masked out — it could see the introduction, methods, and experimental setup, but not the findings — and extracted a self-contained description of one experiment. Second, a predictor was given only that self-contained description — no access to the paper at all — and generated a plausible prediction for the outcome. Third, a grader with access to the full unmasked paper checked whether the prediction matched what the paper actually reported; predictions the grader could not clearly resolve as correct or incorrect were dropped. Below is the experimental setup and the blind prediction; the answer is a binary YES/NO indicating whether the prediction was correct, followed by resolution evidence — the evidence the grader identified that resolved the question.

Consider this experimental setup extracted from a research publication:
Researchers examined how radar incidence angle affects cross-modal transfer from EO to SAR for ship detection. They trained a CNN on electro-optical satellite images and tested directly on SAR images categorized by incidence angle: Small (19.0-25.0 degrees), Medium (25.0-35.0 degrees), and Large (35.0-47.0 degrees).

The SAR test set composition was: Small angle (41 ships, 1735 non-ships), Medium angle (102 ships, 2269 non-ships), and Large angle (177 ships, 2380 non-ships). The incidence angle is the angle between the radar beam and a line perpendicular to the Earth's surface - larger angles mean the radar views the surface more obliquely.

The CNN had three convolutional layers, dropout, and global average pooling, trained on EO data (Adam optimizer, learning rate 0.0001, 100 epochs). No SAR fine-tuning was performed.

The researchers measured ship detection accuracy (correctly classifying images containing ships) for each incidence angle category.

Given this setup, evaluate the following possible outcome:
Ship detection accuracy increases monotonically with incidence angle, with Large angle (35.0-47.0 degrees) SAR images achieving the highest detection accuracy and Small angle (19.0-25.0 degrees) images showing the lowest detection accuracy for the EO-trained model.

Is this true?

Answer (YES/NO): YES